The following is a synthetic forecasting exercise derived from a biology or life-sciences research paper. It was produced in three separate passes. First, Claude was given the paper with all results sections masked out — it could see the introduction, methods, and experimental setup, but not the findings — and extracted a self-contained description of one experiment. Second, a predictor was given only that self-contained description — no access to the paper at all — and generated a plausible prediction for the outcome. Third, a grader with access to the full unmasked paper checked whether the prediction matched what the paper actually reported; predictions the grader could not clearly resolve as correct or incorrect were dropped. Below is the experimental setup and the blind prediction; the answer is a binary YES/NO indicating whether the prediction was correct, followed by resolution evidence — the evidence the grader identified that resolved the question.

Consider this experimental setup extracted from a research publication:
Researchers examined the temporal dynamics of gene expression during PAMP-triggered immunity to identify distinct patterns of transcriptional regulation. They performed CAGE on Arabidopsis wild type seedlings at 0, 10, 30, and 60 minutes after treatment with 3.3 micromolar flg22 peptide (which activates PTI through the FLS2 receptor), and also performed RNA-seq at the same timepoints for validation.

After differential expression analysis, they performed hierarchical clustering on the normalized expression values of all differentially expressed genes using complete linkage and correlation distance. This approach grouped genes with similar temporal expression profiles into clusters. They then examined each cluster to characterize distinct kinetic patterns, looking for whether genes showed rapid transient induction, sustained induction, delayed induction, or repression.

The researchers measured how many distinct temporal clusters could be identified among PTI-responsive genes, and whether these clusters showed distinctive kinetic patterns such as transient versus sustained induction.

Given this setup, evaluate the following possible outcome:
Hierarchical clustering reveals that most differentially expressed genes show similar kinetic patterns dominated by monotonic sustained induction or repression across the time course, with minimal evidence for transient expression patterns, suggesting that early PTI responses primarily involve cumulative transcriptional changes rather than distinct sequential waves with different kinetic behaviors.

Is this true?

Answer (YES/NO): NO